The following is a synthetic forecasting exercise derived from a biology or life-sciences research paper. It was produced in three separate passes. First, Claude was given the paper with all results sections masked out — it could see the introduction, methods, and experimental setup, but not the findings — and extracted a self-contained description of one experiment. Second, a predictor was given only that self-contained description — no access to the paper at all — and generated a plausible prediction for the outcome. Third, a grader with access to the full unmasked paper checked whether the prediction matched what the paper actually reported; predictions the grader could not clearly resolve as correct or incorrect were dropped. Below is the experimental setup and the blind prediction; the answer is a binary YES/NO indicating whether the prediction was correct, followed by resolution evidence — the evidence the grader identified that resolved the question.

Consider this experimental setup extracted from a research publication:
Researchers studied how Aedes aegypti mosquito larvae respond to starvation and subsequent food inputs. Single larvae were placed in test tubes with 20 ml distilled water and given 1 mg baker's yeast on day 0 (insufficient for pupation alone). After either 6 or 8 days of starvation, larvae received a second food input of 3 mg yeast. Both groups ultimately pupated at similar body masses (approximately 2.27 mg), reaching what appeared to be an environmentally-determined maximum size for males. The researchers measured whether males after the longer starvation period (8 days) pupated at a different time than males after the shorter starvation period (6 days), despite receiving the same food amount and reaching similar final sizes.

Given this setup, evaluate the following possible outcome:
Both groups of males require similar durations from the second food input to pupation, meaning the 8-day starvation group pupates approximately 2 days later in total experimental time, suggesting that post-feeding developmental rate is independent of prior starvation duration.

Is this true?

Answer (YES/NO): NO